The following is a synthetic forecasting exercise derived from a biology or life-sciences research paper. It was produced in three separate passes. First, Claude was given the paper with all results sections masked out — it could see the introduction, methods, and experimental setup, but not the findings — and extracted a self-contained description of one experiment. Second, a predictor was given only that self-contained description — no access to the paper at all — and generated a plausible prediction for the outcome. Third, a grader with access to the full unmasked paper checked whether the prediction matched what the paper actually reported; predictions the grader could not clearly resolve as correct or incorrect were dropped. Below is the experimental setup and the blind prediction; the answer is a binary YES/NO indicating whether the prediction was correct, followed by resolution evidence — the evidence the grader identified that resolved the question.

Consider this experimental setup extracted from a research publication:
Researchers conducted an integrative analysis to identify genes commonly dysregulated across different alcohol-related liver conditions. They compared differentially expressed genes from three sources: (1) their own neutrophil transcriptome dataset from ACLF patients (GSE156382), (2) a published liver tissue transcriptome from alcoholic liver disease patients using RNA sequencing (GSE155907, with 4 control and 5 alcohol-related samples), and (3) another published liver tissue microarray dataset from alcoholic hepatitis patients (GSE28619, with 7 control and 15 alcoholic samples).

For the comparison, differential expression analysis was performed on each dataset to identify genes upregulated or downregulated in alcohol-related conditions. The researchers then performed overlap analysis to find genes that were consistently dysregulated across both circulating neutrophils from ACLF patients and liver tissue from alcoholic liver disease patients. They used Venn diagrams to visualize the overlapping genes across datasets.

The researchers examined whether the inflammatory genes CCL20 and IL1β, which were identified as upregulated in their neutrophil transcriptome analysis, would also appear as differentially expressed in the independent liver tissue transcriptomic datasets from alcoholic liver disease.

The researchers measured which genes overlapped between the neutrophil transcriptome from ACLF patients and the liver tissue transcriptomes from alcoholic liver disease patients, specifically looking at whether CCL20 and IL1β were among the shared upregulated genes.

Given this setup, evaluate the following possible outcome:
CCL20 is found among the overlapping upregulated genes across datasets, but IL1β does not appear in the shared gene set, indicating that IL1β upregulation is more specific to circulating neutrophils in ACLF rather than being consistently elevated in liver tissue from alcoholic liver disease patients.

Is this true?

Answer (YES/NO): NO